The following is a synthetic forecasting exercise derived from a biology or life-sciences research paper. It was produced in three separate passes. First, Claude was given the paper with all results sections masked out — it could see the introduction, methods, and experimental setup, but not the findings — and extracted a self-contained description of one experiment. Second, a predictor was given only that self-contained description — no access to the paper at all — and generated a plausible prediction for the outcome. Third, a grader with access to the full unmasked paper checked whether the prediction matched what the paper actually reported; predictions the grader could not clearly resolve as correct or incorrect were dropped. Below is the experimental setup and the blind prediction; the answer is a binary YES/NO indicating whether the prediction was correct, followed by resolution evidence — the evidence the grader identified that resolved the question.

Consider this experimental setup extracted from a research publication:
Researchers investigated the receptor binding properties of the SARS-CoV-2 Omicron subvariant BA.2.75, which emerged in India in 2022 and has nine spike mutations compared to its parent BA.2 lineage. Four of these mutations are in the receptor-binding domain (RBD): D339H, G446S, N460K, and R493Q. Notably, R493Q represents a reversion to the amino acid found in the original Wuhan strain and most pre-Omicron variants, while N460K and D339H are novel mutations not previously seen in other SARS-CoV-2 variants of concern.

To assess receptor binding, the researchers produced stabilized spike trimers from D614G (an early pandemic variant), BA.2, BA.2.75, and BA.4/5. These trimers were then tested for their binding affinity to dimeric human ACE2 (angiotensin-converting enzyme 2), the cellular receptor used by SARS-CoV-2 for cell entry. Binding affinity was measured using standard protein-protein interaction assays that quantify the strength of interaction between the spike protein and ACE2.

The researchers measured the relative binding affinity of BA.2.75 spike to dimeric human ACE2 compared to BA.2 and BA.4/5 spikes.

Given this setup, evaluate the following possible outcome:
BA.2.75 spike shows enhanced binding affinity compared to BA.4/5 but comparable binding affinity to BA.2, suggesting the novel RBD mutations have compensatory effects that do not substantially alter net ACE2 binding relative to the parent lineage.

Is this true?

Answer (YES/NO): NO